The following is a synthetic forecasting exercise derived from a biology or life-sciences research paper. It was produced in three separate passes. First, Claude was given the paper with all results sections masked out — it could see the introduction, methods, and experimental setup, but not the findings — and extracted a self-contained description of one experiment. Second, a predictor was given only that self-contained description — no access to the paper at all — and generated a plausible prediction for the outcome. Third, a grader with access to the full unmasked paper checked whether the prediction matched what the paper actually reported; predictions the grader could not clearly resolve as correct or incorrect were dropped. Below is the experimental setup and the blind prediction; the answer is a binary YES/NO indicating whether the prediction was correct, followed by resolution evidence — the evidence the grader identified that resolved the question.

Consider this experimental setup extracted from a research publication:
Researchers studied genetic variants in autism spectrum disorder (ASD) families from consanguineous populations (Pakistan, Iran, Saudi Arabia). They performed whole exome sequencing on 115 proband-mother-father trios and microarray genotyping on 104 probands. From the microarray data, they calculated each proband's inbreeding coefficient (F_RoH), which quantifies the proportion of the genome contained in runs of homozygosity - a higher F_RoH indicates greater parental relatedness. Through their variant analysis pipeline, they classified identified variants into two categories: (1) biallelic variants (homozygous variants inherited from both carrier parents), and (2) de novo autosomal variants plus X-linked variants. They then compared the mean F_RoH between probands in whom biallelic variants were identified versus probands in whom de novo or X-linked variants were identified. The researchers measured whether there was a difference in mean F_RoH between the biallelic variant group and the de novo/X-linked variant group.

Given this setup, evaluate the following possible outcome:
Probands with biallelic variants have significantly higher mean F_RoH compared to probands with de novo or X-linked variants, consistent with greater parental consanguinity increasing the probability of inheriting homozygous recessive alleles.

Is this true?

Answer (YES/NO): YES